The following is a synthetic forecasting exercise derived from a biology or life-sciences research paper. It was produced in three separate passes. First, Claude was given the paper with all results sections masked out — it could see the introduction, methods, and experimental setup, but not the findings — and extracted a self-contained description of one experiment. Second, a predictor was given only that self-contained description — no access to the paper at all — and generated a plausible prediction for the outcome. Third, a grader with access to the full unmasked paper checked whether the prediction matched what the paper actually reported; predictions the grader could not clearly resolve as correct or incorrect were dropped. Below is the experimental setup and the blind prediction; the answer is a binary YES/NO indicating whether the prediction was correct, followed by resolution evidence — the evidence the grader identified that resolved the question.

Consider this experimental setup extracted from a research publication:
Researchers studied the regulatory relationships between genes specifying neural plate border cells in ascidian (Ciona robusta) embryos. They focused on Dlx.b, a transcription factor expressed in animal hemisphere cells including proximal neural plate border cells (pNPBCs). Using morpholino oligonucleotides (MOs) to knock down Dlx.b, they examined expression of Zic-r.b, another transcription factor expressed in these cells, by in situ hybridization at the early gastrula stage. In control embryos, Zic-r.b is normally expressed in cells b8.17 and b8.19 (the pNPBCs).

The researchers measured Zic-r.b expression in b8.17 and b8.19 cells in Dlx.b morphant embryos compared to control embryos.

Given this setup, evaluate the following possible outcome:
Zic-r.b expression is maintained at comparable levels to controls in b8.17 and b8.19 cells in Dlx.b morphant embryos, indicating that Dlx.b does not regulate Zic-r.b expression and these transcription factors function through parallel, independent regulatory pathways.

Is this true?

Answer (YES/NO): NO